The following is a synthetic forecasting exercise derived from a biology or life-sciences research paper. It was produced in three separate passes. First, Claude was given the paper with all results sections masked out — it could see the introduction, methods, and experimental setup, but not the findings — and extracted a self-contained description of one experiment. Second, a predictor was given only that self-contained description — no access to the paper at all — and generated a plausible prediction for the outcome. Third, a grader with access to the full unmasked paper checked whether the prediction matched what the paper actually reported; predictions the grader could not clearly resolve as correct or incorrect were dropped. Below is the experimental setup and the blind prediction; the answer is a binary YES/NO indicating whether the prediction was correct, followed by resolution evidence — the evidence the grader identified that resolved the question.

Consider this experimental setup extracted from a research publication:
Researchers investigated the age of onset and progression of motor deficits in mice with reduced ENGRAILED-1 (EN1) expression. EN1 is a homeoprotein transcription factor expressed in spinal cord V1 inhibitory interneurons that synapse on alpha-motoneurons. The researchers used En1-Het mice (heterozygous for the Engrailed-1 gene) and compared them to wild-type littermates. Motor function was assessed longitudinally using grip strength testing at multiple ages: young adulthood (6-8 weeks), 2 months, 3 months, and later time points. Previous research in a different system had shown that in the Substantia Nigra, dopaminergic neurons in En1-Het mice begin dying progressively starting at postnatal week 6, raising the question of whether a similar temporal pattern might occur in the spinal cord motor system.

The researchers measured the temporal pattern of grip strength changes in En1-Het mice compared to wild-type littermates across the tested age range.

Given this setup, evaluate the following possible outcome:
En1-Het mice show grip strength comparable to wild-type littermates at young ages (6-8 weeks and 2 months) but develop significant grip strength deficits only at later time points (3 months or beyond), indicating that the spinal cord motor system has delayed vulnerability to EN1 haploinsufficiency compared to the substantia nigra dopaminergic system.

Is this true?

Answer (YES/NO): YES